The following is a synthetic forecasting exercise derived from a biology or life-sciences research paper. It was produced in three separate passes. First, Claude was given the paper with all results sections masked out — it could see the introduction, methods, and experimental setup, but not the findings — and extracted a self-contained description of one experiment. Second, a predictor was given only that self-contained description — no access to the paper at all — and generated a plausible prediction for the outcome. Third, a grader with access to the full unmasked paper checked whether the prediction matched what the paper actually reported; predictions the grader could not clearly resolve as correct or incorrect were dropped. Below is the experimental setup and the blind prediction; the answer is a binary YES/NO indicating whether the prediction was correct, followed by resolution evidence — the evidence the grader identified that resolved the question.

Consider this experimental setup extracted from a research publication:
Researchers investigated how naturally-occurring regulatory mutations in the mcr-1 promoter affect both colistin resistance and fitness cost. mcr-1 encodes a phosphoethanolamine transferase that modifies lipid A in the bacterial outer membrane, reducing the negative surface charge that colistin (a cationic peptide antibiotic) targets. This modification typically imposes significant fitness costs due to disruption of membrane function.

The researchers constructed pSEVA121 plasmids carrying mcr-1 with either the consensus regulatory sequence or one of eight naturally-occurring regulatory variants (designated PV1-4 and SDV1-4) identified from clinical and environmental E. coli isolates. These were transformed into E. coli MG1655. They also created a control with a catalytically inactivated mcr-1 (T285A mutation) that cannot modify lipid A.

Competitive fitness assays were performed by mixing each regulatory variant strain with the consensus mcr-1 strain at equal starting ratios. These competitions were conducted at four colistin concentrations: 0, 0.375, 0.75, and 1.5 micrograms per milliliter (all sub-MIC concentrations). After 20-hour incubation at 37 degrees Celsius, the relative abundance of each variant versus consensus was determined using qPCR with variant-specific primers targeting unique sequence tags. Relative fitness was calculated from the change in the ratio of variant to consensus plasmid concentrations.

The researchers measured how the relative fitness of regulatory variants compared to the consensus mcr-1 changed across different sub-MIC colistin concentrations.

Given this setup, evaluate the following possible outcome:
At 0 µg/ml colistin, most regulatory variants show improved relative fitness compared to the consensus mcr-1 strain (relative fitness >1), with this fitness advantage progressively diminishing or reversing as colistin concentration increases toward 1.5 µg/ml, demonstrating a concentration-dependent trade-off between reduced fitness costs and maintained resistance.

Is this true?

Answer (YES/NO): NO